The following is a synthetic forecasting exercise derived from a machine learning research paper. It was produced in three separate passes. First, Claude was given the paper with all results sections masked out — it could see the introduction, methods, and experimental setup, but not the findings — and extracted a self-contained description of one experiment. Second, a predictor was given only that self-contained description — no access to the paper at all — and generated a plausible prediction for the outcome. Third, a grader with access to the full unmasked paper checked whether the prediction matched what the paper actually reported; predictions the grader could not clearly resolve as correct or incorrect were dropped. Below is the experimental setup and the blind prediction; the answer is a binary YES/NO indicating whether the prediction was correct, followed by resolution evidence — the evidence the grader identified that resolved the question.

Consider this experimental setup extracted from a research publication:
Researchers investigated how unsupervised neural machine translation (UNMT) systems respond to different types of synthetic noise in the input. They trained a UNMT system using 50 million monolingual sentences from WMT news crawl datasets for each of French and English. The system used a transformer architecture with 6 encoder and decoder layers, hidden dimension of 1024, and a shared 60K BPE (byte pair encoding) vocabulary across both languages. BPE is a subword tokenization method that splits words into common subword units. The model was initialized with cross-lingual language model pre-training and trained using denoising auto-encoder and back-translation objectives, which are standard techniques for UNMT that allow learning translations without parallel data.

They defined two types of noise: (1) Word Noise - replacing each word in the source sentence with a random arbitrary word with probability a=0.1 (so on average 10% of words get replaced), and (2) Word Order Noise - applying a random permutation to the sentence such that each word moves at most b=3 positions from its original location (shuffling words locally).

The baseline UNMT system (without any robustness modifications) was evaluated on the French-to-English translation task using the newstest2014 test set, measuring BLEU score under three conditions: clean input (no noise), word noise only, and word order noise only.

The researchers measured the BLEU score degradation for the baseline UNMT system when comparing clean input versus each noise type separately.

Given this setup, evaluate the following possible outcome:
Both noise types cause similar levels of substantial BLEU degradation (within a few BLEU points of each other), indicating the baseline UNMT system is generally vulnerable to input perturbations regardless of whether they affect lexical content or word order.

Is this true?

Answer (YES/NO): YES